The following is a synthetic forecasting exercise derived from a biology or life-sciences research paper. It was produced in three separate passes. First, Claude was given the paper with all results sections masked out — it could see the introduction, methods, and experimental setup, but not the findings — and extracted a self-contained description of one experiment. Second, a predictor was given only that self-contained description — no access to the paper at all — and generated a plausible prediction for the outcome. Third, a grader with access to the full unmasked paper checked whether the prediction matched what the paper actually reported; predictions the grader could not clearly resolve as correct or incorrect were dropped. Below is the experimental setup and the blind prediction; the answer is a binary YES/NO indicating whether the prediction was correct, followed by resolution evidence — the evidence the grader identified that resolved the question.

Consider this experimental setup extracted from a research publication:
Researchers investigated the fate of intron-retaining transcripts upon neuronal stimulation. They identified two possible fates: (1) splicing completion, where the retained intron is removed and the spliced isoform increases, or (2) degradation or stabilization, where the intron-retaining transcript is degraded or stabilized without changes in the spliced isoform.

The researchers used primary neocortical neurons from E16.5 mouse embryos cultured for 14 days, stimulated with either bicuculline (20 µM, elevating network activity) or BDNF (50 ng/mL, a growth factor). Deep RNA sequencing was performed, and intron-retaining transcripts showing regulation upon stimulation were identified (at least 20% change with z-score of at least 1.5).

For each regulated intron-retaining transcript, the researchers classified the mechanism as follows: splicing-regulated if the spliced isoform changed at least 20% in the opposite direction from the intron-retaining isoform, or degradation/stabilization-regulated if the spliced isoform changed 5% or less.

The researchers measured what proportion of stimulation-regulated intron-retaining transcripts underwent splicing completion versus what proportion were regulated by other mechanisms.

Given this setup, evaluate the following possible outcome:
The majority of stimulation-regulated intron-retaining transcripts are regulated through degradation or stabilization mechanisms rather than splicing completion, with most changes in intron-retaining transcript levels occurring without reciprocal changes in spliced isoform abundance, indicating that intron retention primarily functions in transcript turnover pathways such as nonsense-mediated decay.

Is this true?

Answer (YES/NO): NO